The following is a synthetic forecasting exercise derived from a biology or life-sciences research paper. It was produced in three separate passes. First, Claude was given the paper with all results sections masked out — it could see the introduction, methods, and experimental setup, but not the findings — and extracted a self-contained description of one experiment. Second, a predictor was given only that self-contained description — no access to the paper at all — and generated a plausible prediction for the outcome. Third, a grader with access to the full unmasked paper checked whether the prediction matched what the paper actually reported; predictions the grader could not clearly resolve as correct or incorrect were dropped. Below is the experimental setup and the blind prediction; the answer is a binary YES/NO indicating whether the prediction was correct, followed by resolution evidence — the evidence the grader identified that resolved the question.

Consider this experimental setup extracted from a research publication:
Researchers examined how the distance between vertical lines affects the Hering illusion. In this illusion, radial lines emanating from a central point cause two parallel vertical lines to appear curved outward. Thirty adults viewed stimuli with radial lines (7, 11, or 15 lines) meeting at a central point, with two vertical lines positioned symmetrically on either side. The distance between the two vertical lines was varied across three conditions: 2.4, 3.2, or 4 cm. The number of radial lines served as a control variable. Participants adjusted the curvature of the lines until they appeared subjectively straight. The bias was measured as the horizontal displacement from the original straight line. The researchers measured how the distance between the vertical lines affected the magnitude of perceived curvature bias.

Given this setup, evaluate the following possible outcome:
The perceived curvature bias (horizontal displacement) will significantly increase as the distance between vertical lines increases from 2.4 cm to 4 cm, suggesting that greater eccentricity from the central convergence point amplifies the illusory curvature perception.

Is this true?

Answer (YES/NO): NO